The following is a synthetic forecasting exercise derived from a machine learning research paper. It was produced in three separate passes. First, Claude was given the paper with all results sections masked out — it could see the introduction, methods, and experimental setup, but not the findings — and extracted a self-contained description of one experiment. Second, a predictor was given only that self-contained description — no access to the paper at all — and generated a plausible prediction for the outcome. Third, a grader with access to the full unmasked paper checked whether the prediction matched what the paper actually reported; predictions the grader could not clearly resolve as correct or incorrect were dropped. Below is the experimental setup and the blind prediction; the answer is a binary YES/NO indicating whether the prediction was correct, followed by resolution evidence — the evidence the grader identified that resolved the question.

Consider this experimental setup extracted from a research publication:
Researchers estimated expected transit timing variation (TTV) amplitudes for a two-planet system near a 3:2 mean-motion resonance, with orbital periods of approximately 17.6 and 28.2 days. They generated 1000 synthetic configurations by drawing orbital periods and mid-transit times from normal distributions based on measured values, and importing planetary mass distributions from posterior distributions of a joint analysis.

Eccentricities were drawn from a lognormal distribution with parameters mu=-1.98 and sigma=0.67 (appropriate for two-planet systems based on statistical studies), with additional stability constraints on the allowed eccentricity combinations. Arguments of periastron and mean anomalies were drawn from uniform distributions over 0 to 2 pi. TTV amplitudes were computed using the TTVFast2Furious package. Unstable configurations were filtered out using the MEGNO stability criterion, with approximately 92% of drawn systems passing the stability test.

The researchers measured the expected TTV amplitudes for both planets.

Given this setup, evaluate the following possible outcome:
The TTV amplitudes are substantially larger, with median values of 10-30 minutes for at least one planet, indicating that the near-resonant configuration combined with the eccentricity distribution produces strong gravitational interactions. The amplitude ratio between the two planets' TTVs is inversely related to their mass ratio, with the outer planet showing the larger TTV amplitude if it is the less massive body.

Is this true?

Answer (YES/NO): NO